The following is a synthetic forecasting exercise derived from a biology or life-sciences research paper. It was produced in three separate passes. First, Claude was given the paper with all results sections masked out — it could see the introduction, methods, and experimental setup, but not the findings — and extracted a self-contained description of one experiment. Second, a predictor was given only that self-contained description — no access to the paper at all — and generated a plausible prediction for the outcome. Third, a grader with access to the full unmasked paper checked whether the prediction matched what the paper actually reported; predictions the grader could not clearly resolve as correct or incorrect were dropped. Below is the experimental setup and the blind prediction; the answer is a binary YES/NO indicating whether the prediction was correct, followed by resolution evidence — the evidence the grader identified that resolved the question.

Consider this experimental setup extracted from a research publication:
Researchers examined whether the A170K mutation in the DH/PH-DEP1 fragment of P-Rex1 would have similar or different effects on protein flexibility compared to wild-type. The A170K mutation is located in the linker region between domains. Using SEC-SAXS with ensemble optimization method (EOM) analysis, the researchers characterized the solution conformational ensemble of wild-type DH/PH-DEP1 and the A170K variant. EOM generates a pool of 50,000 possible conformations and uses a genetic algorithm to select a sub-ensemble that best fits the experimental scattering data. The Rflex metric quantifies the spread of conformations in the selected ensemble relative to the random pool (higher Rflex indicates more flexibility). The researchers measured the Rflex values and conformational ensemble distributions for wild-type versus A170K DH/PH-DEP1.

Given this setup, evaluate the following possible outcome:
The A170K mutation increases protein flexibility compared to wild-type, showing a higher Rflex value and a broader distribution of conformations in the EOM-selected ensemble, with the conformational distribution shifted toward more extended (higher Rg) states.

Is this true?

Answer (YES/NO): NO